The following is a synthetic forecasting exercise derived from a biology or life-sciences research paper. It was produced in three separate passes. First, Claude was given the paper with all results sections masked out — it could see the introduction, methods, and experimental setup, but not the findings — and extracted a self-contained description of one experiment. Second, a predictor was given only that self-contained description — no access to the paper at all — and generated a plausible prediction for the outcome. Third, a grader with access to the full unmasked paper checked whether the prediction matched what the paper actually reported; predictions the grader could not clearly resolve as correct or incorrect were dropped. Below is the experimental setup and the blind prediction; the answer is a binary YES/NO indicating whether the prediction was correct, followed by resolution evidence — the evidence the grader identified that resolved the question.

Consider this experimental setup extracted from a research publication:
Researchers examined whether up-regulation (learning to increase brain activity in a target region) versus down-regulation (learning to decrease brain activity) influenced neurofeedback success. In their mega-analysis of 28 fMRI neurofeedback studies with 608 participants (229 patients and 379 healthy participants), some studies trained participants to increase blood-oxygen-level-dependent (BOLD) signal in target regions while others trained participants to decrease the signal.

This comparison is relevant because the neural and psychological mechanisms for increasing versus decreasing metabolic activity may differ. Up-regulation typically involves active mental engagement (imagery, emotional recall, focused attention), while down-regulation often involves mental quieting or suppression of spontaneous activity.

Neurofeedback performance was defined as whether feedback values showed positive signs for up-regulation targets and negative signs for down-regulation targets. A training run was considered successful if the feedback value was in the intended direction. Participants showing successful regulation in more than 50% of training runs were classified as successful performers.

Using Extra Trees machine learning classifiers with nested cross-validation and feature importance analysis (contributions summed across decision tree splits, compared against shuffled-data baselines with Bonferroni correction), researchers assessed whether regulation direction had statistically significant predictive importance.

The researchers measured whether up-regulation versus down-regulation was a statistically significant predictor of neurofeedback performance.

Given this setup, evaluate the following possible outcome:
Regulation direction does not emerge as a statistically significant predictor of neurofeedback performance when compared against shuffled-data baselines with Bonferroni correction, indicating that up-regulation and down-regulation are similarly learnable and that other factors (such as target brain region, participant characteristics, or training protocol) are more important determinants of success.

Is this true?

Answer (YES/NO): YES